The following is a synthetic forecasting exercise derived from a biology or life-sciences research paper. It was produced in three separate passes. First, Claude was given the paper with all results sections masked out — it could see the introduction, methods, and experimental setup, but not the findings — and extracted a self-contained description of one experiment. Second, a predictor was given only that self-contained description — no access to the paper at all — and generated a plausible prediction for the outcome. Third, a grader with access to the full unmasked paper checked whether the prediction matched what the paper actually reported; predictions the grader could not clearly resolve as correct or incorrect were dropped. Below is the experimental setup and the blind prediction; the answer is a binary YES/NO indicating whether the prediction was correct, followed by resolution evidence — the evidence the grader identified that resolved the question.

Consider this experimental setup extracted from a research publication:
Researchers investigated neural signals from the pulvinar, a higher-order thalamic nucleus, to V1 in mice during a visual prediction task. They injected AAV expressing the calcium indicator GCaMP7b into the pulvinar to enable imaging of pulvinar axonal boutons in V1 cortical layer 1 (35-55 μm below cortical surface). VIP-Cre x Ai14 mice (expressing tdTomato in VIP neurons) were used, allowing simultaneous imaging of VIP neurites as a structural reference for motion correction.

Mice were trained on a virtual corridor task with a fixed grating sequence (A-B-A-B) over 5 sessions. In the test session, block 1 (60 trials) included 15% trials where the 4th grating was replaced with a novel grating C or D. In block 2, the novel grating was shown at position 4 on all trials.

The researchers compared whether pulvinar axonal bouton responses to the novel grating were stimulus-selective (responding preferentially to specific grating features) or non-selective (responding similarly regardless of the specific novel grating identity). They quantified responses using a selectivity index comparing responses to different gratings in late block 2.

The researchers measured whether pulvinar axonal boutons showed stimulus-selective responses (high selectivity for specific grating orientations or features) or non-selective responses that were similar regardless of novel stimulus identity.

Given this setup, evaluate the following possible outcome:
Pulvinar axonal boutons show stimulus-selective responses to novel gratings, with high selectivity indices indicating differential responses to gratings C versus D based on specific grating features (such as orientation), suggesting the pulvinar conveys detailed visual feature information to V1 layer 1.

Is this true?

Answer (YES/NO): NO